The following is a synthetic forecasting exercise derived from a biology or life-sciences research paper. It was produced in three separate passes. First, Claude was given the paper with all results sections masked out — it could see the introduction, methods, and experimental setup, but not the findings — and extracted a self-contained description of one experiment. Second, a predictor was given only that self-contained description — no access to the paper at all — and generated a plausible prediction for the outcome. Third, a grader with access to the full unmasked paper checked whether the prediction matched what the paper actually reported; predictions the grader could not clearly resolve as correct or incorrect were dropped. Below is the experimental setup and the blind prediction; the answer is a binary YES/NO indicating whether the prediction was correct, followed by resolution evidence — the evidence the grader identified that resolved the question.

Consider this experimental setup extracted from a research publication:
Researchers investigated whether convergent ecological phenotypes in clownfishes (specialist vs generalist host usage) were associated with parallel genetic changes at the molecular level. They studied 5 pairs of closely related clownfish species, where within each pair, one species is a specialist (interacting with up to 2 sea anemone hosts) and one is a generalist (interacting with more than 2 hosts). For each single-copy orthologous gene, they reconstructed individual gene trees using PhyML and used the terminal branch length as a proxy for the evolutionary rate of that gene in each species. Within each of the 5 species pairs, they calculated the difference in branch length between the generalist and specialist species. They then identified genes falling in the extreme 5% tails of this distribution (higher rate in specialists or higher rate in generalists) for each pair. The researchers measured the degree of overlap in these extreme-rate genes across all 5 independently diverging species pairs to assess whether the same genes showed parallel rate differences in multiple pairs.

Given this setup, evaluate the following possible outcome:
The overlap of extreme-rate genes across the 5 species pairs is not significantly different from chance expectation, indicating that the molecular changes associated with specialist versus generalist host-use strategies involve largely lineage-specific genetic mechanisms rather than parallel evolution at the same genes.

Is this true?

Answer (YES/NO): YES